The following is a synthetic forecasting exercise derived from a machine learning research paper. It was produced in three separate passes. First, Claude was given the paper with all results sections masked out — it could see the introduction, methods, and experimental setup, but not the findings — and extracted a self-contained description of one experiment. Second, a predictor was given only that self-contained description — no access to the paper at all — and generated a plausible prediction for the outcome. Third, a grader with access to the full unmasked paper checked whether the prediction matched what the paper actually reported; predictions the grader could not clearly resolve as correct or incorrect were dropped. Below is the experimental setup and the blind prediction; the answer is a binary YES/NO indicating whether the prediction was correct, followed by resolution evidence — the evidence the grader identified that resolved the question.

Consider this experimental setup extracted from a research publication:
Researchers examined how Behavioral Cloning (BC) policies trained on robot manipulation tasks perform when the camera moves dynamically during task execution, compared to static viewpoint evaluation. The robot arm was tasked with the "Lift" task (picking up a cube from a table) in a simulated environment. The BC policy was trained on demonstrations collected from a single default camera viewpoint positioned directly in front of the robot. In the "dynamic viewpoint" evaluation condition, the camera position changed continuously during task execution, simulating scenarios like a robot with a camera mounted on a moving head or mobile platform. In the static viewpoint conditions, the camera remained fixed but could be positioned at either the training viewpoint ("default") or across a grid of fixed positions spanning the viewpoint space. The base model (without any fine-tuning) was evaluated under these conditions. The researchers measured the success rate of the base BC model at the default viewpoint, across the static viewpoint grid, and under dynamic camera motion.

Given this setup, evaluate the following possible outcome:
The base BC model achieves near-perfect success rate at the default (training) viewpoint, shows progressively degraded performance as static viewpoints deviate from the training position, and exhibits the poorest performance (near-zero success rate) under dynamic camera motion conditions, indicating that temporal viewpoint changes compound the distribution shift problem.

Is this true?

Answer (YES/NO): NO